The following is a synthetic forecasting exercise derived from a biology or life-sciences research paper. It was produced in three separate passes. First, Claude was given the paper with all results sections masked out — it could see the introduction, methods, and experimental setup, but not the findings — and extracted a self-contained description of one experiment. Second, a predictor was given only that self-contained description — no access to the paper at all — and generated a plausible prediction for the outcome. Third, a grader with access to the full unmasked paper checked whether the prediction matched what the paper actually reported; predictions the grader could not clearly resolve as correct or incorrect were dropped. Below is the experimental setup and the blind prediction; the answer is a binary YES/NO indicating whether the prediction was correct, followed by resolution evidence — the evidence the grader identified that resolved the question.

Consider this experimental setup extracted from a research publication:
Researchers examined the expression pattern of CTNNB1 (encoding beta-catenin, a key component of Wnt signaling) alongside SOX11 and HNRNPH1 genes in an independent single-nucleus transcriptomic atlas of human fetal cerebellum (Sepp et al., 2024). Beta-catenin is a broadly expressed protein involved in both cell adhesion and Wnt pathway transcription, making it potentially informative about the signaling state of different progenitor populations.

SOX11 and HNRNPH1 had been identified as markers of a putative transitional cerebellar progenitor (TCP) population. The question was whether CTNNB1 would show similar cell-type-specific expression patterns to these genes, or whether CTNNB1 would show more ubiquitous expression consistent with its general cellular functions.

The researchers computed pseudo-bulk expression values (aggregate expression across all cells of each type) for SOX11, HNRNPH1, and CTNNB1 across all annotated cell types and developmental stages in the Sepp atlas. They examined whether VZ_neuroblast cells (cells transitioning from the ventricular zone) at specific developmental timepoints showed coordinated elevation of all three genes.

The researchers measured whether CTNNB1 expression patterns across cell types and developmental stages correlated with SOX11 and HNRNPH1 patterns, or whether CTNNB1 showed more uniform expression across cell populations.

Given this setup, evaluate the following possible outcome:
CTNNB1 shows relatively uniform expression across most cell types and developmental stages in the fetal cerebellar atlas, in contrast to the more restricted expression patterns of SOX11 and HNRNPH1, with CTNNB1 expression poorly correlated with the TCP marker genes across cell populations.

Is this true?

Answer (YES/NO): NO